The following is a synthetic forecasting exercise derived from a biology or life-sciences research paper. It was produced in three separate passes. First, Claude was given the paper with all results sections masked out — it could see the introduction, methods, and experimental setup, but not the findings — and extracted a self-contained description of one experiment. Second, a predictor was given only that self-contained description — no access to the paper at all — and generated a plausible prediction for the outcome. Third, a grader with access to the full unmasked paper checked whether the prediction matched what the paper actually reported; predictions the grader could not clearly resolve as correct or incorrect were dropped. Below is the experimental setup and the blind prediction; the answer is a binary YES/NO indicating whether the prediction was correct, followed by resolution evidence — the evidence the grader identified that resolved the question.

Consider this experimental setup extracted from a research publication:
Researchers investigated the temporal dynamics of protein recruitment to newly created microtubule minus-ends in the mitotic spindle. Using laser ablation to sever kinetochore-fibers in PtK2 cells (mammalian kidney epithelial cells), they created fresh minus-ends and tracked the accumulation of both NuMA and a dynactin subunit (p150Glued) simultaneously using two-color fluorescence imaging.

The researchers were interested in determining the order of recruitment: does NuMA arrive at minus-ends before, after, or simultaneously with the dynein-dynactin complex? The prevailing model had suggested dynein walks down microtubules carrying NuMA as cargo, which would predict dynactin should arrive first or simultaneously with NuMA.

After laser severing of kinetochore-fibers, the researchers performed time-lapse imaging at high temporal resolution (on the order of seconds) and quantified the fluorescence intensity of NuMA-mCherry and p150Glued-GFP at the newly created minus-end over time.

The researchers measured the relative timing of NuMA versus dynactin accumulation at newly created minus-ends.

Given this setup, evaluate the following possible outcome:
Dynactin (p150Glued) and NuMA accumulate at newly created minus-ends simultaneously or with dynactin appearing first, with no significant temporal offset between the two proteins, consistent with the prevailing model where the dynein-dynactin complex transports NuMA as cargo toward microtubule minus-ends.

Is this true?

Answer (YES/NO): NO